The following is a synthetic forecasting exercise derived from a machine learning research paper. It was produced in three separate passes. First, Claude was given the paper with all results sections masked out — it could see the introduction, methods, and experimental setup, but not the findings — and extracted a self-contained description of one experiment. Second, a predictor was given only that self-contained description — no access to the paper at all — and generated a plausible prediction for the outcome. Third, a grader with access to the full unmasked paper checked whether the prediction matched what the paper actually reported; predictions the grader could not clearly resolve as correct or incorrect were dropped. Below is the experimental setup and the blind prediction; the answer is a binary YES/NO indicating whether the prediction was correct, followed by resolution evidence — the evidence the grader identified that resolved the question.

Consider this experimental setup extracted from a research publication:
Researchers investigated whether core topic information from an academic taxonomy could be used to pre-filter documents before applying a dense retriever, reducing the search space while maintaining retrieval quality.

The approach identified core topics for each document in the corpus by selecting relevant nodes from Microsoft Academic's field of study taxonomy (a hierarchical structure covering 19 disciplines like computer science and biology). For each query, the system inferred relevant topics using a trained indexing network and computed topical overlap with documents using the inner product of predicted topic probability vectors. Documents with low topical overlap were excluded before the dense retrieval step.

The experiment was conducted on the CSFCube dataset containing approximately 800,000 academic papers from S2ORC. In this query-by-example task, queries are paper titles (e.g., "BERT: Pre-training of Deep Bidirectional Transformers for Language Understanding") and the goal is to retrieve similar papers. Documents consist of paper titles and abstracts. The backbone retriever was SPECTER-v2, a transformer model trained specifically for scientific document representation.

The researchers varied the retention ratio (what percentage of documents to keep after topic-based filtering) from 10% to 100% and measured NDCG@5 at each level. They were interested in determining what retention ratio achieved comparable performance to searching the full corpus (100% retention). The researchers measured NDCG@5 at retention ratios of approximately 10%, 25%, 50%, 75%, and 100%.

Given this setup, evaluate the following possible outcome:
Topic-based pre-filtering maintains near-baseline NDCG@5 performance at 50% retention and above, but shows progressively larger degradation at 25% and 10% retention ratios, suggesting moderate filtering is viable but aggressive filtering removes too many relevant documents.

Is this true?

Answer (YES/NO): NO